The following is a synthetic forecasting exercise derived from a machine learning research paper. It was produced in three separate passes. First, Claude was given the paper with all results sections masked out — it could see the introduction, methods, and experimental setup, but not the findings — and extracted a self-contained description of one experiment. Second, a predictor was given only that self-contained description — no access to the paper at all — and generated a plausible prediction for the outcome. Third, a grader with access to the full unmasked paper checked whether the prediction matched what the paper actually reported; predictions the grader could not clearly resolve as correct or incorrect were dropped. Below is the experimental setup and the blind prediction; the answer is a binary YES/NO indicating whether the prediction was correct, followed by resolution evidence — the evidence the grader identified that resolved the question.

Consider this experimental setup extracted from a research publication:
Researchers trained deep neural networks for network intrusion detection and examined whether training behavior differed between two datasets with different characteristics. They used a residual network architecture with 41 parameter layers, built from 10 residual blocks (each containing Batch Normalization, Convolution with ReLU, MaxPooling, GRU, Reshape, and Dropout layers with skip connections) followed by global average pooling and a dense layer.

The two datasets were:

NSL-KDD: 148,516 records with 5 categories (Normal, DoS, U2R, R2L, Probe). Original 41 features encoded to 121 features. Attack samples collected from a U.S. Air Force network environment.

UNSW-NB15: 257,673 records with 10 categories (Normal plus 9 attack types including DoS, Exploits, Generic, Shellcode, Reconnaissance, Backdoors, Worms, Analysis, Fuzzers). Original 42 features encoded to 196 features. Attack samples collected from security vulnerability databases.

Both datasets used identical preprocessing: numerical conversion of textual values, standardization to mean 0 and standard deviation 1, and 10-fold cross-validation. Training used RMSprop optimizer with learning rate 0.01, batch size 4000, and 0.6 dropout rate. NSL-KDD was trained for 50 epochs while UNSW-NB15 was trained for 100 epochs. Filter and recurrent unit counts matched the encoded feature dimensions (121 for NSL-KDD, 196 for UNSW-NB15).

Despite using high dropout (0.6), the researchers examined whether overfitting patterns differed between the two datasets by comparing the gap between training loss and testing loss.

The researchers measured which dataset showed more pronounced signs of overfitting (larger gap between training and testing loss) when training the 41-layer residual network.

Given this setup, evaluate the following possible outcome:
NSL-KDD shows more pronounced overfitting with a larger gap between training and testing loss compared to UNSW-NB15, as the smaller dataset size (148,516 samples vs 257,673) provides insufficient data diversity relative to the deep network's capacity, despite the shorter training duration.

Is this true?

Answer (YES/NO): NO